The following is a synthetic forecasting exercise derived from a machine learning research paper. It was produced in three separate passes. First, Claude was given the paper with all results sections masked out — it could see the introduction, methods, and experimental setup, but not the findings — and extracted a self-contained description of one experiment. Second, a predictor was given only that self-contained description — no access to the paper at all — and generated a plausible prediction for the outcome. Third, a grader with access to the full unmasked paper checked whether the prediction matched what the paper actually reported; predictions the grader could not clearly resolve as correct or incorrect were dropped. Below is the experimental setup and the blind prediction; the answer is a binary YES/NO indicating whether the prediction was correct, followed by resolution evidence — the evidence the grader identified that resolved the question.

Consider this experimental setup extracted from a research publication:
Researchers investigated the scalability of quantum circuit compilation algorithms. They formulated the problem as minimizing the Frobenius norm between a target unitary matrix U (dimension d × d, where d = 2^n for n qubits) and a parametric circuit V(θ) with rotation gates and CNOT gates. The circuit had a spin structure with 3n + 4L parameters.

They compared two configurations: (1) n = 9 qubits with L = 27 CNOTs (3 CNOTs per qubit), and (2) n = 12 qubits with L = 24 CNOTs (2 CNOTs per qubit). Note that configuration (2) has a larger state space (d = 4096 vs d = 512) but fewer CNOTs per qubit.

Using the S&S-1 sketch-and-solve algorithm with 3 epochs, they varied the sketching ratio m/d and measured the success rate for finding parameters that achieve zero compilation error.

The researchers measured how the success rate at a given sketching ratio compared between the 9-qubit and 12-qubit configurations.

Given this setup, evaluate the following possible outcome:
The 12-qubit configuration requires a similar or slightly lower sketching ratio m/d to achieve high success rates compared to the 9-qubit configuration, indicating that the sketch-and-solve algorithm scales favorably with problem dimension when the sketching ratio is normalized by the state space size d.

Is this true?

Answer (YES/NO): NO